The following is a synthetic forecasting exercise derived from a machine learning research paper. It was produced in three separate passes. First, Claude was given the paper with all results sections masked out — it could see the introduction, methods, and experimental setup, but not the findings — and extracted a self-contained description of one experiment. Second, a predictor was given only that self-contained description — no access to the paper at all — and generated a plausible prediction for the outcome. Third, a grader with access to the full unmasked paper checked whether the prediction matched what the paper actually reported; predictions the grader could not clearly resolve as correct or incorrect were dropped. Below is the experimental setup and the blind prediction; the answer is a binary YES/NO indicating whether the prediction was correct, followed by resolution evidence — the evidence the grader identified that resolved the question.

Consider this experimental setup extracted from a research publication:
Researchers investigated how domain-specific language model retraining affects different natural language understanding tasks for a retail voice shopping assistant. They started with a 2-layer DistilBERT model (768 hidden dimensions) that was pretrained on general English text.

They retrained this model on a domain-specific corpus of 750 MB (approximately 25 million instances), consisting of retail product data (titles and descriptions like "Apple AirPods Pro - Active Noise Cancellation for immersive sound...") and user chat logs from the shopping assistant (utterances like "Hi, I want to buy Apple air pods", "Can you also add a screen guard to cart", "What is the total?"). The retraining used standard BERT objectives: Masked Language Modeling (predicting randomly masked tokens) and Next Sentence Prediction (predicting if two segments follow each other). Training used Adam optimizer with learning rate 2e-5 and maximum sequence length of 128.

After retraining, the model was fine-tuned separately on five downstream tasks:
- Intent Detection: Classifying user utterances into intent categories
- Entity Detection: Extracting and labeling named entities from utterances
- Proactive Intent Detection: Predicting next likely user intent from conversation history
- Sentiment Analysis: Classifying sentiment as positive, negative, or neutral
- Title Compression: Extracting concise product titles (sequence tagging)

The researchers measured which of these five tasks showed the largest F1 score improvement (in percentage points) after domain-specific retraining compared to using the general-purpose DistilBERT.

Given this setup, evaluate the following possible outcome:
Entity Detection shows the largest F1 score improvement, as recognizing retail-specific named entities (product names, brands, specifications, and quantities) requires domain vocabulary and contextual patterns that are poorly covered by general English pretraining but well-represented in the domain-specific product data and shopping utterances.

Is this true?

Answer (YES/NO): NO